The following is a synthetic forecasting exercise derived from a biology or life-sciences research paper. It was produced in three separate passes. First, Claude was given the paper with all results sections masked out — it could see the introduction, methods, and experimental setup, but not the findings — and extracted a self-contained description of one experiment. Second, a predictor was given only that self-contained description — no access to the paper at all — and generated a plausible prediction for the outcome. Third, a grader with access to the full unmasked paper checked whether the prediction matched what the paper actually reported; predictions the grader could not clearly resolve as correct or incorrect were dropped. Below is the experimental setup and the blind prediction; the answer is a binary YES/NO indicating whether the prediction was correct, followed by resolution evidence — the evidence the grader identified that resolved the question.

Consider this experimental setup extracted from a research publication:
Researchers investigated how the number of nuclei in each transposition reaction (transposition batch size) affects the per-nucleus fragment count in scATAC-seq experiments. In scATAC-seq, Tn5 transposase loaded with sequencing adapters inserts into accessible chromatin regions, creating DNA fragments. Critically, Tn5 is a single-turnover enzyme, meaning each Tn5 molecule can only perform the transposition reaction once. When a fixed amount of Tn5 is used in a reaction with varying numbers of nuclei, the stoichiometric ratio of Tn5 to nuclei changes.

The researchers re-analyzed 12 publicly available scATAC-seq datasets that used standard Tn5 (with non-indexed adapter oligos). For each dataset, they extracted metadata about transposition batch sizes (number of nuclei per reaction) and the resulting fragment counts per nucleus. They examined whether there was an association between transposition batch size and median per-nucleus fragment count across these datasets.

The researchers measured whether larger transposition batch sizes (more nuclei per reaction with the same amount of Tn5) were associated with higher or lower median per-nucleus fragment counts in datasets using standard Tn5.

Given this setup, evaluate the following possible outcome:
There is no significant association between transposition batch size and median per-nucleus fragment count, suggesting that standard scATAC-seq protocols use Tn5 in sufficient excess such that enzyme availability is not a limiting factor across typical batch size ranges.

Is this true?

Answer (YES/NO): NO